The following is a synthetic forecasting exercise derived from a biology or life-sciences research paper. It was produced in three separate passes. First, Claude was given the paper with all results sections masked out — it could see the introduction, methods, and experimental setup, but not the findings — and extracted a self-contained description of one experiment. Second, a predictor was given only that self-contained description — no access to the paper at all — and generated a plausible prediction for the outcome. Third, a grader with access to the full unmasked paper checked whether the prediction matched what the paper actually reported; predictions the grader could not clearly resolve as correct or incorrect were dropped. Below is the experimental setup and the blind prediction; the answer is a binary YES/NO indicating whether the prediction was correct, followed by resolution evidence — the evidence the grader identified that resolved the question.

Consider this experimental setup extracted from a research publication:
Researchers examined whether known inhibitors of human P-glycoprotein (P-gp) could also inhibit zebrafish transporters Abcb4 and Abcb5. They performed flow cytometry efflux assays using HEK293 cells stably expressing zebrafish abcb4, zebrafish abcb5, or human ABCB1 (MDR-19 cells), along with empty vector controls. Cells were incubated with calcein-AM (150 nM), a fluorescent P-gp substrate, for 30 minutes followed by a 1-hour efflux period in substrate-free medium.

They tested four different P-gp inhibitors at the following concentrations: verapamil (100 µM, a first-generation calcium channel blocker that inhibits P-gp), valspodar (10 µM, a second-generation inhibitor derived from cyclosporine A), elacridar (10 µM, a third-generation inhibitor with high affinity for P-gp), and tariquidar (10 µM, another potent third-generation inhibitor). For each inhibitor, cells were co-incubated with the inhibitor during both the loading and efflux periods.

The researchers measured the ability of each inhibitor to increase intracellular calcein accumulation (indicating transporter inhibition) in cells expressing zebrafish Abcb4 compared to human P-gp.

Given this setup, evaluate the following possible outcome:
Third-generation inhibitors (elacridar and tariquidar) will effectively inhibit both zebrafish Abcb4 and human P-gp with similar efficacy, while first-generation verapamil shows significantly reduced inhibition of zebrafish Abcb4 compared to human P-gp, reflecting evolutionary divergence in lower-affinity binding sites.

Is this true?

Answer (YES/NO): NO